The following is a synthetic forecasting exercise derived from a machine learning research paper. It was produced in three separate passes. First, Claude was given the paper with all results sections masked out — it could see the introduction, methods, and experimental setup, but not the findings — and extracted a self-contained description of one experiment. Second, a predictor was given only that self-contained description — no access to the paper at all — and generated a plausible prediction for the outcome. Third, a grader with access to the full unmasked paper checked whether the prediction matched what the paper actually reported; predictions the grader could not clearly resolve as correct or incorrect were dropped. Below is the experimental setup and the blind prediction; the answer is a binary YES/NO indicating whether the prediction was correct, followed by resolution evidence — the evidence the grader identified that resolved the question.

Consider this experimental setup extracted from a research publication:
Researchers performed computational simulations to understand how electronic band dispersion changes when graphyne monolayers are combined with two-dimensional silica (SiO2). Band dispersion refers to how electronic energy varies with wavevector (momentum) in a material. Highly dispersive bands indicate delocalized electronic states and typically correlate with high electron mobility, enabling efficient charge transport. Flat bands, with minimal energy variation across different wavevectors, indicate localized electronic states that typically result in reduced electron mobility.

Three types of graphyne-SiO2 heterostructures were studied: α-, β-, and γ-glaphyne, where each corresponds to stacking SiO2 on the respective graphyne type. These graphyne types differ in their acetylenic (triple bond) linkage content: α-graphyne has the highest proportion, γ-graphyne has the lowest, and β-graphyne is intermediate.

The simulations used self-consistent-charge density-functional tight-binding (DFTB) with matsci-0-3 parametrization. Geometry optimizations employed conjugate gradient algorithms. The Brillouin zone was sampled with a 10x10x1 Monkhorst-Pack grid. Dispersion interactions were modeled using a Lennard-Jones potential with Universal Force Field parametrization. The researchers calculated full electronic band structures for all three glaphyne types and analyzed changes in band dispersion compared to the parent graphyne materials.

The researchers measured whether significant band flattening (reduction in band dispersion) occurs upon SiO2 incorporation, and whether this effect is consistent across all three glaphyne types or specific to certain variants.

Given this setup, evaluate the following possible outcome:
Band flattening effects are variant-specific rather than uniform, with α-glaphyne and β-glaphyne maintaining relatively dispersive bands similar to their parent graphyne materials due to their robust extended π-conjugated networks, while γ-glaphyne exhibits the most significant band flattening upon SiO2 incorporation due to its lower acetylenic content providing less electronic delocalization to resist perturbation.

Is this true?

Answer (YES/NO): NO